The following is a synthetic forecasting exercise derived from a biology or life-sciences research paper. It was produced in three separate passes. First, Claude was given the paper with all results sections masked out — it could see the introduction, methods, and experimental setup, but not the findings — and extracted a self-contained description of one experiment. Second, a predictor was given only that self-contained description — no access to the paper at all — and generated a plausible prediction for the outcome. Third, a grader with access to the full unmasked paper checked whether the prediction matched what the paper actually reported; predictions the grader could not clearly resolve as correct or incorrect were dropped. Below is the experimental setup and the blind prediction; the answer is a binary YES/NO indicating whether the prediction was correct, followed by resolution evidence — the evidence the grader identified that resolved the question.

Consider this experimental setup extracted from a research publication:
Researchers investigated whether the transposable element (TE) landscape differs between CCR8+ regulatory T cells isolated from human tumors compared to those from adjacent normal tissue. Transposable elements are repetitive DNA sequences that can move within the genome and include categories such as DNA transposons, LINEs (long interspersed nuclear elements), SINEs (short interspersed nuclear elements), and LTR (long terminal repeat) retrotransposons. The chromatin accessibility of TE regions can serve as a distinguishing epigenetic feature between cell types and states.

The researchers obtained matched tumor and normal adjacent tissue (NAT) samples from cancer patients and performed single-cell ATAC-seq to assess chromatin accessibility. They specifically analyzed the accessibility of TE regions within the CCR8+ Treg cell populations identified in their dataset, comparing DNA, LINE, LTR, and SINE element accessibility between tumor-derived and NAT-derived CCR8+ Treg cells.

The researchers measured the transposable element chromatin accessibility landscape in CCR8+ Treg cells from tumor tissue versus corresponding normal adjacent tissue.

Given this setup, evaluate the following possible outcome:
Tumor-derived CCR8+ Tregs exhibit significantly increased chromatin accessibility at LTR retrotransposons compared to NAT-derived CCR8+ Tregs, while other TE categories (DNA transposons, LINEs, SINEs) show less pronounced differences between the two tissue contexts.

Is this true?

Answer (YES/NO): NO